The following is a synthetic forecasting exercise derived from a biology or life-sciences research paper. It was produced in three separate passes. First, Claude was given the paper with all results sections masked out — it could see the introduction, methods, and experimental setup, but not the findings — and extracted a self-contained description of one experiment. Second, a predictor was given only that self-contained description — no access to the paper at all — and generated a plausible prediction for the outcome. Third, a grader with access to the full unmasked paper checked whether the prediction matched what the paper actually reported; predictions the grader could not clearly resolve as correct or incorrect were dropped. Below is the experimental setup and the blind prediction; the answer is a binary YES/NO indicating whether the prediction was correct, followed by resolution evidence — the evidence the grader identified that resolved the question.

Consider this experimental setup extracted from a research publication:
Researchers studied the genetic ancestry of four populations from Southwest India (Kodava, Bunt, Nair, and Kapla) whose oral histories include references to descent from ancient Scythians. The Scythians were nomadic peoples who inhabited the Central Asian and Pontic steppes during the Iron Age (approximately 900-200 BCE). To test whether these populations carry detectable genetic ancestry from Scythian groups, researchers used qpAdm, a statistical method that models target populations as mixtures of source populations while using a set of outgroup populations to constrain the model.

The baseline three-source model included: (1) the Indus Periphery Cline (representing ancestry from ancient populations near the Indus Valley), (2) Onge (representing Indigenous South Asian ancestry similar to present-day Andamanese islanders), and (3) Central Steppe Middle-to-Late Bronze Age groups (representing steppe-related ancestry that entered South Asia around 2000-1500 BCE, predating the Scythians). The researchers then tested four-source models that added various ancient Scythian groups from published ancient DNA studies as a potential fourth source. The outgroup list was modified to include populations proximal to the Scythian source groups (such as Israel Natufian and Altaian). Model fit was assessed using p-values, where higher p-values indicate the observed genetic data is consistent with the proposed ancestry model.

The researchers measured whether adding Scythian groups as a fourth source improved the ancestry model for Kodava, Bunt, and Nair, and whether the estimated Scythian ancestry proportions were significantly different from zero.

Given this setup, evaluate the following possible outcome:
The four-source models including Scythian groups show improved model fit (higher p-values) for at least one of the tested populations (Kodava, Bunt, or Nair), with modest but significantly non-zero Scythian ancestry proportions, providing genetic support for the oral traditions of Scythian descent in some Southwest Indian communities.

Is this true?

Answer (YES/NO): NO